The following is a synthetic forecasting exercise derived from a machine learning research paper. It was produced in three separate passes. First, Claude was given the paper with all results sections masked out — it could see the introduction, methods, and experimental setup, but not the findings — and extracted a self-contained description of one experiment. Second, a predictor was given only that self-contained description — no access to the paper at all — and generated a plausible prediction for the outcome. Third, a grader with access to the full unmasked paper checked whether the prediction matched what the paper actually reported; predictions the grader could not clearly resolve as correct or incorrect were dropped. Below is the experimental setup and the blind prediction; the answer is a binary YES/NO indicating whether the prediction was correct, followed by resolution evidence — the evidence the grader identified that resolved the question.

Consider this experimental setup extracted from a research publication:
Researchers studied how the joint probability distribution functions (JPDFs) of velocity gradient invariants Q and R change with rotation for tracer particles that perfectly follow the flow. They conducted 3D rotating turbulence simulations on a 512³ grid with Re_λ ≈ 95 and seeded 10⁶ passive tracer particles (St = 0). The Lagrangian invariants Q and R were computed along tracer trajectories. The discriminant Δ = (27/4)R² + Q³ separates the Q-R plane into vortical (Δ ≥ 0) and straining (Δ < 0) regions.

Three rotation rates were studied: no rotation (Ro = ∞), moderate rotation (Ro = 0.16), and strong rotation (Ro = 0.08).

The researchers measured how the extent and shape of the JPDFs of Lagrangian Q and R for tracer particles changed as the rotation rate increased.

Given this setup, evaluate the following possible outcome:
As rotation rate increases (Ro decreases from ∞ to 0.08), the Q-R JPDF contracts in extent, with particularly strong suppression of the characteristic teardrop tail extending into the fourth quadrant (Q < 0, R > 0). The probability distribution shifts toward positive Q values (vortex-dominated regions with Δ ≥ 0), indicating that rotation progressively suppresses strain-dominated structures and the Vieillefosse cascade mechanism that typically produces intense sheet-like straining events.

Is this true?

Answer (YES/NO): NO